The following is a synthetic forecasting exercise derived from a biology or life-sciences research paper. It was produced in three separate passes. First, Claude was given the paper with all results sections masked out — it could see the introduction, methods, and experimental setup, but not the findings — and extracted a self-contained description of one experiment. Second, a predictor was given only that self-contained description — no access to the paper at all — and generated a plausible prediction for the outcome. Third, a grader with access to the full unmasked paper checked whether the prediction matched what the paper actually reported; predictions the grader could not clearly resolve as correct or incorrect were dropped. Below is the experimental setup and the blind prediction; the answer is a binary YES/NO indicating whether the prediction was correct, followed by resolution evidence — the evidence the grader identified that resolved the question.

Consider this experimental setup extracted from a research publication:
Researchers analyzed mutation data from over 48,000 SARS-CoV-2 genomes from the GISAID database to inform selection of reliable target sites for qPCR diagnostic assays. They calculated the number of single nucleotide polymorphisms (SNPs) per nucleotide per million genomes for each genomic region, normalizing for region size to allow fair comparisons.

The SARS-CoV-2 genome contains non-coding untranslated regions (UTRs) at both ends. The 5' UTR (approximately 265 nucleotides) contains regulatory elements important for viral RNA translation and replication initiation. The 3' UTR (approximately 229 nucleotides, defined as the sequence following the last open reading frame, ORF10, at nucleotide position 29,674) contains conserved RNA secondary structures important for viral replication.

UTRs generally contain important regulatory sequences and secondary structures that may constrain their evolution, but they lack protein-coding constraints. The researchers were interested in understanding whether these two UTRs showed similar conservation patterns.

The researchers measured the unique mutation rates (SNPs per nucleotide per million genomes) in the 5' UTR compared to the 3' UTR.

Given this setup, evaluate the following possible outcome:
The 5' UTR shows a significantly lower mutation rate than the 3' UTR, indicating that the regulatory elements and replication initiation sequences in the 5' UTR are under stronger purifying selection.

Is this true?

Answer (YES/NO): NO